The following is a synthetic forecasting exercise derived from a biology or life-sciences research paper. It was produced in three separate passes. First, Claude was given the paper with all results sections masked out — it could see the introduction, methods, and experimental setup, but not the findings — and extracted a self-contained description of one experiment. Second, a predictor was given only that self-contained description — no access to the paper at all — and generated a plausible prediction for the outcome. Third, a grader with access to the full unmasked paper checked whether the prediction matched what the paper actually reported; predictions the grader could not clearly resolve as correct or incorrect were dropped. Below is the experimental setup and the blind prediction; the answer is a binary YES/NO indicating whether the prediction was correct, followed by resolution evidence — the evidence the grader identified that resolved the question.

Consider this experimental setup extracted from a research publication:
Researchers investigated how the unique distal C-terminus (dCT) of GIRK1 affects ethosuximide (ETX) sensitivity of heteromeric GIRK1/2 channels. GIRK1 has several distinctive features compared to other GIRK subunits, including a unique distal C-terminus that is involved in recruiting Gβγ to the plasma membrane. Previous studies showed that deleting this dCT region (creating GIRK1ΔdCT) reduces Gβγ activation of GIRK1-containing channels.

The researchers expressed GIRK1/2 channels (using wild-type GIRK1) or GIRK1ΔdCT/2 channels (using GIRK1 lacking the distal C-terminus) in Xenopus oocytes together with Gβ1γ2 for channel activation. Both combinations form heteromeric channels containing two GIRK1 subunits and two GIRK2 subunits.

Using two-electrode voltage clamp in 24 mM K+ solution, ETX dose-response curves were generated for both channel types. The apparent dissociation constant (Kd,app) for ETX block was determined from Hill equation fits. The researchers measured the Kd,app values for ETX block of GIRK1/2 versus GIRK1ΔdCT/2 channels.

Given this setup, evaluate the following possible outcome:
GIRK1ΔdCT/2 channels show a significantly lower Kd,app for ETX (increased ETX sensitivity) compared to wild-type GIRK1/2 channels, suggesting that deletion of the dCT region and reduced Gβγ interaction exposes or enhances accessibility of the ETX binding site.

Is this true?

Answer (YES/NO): NO